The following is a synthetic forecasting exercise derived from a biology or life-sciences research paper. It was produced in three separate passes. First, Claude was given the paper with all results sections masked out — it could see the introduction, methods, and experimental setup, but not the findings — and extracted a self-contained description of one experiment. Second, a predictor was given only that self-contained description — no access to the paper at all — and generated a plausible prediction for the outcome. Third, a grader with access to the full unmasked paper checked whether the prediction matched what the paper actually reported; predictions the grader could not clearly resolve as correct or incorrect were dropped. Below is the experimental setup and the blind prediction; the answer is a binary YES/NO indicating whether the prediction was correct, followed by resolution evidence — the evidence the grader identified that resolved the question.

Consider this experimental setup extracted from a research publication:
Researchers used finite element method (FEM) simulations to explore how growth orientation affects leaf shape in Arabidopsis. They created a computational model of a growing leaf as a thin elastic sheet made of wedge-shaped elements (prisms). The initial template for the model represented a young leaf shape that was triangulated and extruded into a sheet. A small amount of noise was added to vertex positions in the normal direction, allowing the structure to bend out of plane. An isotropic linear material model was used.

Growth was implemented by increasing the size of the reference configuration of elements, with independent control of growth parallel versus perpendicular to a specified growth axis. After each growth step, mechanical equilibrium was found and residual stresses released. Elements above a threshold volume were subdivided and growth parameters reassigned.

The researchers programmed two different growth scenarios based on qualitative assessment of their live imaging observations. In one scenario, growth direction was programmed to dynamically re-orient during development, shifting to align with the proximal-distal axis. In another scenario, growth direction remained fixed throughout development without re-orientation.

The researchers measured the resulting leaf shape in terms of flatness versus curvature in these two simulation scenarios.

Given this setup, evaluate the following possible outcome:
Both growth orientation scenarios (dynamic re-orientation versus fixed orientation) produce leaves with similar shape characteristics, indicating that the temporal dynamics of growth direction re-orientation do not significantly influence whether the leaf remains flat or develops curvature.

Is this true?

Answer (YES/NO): NO